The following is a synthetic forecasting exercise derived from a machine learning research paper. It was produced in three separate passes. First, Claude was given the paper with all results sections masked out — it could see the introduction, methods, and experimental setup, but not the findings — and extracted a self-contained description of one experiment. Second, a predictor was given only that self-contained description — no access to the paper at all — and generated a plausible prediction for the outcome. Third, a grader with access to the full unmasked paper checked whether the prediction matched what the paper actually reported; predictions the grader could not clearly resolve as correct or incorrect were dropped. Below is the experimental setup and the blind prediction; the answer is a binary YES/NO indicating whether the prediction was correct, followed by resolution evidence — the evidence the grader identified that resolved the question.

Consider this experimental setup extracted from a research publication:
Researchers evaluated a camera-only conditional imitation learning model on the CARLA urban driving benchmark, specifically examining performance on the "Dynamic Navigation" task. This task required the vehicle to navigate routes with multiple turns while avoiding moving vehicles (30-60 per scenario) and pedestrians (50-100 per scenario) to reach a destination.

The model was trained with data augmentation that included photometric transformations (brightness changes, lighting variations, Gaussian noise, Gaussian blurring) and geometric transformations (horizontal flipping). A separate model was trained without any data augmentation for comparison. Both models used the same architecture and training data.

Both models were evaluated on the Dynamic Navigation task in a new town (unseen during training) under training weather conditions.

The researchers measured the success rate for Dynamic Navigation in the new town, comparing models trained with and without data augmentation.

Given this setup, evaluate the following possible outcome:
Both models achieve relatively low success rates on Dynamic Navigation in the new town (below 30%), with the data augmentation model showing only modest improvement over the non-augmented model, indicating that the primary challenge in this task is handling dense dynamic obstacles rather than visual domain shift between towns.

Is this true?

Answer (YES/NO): YES